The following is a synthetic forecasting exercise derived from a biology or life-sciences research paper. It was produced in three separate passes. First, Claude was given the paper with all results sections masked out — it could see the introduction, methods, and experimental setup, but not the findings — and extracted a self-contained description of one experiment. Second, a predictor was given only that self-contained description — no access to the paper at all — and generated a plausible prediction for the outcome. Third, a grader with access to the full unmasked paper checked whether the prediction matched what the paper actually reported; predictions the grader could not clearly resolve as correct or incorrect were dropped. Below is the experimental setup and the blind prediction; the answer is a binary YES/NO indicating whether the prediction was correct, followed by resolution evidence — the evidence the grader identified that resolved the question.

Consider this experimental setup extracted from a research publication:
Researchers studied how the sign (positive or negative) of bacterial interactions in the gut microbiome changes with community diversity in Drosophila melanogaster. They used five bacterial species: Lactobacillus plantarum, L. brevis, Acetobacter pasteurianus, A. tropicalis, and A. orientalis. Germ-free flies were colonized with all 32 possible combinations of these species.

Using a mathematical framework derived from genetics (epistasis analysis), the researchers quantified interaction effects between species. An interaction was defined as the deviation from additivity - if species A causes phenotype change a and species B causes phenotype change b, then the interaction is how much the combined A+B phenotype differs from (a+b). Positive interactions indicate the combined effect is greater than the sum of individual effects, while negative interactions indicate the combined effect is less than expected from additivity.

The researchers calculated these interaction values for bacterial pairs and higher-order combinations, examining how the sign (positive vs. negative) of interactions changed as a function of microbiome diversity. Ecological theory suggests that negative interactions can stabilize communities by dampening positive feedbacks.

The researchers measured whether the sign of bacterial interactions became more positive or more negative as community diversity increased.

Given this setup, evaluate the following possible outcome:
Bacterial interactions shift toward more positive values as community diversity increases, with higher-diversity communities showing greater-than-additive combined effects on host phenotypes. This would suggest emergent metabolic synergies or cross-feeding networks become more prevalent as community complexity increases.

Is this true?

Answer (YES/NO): NO